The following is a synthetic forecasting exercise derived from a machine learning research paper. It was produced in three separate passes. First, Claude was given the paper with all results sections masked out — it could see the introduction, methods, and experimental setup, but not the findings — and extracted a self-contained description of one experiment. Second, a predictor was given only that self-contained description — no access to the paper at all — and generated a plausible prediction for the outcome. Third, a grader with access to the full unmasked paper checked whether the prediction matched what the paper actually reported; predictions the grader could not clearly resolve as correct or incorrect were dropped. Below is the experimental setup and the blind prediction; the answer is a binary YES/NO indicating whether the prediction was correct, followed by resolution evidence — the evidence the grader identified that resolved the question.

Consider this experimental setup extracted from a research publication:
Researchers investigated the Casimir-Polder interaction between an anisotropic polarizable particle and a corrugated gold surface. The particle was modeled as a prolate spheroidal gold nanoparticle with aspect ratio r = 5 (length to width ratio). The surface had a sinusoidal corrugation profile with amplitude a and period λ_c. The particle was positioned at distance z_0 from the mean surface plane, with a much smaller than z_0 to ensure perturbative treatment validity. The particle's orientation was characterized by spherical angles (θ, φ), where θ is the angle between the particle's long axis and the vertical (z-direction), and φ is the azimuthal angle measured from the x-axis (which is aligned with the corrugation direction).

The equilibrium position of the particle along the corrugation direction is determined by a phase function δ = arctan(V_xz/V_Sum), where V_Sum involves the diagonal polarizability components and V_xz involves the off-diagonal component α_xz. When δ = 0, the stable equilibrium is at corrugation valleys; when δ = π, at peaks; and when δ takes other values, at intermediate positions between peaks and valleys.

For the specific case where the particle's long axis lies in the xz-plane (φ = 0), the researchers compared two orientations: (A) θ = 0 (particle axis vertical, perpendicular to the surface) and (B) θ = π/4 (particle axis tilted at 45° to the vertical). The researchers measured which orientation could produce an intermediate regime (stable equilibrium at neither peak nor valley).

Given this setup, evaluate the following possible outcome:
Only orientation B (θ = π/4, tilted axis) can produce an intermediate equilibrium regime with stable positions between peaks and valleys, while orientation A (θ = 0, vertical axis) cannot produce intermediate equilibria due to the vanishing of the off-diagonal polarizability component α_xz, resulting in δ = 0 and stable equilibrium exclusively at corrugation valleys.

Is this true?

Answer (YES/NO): NO